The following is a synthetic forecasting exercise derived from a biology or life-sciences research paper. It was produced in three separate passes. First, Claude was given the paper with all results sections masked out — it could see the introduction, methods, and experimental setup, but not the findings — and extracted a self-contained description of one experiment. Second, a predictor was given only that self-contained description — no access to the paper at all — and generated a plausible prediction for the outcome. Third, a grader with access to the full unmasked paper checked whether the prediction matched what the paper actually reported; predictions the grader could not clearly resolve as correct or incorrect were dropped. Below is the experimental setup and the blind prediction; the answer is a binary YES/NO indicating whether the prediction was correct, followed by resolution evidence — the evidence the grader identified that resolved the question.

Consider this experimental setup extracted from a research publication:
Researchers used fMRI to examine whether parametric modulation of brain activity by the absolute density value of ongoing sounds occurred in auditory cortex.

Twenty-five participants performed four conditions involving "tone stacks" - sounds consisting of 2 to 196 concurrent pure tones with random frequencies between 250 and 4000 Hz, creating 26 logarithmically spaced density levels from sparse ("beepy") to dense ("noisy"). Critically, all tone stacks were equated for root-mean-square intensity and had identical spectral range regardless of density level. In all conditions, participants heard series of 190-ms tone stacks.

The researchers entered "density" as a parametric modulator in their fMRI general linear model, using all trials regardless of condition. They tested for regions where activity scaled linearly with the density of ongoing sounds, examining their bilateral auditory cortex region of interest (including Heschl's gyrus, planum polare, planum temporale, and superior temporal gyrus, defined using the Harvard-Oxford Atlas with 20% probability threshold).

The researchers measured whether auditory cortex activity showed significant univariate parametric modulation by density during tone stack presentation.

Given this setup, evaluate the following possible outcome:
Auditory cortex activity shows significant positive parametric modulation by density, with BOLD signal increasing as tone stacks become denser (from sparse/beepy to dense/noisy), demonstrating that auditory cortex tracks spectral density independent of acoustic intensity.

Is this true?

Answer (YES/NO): NO